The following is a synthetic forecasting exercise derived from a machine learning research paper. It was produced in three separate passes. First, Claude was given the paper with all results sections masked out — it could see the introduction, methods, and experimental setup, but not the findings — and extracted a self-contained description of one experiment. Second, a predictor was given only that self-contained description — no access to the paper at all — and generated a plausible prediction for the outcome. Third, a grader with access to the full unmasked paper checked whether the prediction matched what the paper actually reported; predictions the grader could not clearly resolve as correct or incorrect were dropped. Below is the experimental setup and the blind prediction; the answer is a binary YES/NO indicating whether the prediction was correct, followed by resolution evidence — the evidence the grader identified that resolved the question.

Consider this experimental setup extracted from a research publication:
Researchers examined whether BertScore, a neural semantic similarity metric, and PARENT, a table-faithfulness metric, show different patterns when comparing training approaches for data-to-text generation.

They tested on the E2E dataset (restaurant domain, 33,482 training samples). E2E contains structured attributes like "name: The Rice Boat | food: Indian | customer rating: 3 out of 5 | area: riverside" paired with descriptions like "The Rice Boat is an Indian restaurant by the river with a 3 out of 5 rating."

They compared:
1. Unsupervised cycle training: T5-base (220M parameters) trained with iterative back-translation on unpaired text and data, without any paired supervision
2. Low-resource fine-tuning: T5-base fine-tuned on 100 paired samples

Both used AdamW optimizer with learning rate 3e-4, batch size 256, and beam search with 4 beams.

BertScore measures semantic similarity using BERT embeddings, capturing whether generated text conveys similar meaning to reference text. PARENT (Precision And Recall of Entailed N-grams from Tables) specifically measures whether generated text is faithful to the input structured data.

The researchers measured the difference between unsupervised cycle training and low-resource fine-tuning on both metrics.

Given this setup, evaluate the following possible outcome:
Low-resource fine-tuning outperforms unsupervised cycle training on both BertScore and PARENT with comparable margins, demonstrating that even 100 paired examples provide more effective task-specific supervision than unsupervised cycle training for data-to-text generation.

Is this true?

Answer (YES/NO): NO